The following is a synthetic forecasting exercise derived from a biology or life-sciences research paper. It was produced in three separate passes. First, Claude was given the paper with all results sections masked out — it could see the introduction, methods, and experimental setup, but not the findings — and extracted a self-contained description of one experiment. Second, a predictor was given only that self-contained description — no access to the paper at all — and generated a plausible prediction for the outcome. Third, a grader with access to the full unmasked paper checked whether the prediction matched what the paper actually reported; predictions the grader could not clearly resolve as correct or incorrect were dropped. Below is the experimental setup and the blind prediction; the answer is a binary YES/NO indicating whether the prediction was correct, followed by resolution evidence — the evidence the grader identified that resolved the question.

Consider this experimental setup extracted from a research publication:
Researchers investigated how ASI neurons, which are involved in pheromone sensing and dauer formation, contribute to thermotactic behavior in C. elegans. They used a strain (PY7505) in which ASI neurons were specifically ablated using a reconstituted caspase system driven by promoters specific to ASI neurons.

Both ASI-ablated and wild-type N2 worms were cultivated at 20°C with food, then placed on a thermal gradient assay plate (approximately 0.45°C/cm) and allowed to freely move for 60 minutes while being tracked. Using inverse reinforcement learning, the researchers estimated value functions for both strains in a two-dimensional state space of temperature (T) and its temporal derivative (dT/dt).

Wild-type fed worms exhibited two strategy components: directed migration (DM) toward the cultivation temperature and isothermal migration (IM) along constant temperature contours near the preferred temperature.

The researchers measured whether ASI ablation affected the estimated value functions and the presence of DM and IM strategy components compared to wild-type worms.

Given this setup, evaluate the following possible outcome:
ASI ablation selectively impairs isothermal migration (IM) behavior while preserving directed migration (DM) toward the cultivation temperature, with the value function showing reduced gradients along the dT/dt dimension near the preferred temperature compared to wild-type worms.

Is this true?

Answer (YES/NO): NO